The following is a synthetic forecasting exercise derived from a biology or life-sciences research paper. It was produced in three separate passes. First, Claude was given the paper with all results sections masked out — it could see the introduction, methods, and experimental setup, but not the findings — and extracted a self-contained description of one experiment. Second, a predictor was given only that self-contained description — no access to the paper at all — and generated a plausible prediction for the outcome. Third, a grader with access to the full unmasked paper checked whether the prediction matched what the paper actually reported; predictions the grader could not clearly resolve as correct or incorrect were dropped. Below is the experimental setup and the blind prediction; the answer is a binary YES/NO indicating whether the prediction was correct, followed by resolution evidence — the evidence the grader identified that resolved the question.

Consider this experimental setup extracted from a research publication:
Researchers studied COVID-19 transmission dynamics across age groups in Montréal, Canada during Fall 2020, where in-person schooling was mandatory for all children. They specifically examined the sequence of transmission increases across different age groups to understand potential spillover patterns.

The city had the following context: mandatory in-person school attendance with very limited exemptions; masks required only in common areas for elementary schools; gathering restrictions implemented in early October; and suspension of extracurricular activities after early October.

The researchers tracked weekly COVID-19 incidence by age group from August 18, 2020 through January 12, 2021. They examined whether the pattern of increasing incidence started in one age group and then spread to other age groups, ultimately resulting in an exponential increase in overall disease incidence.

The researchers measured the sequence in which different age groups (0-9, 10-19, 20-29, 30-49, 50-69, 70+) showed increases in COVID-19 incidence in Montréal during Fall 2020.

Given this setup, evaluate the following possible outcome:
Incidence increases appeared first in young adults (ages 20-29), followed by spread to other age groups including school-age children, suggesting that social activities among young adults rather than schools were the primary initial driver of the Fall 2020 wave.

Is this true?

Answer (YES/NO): NO